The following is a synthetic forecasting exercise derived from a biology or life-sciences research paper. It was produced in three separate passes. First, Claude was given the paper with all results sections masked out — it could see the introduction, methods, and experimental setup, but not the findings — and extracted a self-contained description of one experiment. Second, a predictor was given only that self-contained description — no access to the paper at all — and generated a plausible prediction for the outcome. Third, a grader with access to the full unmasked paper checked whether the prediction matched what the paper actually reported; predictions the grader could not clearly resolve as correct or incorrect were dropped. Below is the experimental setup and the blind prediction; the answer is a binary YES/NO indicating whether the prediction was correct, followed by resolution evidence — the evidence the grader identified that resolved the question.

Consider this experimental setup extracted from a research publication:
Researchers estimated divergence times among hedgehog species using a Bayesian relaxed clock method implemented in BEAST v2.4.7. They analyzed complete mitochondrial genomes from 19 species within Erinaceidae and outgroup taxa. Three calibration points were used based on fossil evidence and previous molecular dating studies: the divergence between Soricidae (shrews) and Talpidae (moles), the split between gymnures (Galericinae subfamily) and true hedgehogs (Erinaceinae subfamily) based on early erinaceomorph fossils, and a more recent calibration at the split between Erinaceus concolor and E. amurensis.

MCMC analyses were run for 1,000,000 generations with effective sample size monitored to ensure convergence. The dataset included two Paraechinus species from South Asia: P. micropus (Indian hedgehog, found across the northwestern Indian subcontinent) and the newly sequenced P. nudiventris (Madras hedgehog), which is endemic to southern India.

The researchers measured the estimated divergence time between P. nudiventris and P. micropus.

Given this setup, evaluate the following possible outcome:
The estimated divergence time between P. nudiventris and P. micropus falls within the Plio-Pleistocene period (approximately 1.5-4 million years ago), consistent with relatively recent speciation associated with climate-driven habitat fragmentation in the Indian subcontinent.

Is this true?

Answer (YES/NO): YES